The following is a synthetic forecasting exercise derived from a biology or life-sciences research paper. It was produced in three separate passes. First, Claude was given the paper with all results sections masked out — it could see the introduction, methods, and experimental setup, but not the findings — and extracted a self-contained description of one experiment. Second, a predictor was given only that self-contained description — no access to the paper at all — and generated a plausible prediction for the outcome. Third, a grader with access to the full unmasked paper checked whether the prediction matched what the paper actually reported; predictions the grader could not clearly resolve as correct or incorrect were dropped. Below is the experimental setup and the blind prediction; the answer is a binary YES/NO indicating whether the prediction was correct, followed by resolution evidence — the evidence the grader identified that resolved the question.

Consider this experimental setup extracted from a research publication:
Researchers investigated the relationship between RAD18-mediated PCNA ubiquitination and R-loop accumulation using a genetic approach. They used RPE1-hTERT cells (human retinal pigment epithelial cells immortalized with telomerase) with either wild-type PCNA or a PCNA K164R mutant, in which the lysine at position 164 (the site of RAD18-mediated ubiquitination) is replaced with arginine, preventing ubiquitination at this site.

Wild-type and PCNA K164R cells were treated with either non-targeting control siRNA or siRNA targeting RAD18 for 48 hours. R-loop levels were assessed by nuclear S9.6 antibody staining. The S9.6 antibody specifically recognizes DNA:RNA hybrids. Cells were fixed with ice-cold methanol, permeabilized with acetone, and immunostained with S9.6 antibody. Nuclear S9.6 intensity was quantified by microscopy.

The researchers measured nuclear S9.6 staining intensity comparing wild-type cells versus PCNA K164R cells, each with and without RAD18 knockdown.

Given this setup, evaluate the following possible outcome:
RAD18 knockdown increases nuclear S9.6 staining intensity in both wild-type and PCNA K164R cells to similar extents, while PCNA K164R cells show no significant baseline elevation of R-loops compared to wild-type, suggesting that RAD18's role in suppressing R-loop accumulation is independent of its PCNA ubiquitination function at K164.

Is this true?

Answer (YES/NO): NO